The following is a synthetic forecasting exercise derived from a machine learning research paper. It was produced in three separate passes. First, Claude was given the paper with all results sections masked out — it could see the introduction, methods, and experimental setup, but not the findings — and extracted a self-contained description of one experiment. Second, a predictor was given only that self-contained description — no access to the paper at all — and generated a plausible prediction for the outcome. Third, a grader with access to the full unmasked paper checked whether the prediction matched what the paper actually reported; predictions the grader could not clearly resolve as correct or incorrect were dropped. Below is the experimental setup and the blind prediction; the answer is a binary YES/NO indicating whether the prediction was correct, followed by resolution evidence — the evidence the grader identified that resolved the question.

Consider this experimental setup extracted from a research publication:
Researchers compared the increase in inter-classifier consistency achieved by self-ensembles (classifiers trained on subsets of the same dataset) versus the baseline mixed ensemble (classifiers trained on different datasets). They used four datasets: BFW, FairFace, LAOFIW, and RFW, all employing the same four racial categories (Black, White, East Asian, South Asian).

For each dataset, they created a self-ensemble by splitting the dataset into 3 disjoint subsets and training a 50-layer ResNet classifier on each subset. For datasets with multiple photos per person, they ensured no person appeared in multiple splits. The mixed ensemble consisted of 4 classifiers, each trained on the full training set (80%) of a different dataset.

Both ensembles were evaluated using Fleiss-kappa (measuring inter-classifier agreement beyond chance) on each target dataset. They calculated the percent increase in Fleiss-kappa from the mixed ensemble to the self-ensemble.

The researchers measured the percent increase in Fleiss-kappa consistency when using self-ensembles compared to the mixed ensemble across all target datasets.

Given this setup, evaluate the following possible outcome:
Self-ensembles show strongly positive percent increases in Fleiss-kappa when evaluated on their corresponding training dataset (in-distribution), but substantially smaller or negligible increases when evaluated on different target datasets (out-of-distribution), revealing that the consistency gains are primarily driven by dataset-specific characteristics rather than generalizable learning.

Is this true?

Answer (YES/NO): NO